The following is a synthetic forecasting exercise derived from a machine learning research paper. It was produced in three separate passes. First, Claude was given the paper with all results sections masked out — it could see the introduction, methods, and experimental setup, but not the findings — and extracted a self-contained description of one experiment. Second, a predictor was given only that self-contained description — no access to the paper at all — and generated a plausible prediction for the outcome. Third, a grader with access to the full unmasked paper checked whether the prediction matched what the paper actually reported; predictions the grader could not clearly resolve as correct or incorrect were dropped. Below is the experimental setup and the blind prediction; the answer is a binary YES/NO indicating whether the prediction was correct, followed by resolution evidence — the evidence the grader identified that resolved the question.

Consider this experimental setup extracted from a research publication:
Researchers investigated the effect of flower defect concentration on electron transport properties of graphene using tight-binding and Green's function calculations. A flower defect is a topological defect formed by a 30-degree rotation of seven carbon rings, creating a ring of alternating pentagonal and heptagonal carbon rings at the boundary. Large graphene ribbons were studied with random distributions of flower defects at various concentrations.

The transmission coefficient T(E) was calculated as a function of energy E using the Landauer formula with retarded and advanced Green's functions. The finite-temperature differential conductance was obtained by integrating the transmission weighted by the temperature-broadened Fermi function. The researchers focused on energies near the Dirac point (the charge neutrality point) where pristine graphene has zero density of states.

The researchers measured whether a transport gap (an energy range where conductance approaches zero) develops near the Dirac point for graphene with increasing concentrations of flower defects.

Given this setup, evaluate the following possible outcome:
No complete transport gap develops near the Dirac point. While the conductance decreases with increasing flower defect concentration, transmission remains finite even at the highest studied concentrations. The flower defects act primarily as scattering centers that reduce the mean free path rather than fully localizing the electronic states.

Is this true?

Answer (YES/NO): NO